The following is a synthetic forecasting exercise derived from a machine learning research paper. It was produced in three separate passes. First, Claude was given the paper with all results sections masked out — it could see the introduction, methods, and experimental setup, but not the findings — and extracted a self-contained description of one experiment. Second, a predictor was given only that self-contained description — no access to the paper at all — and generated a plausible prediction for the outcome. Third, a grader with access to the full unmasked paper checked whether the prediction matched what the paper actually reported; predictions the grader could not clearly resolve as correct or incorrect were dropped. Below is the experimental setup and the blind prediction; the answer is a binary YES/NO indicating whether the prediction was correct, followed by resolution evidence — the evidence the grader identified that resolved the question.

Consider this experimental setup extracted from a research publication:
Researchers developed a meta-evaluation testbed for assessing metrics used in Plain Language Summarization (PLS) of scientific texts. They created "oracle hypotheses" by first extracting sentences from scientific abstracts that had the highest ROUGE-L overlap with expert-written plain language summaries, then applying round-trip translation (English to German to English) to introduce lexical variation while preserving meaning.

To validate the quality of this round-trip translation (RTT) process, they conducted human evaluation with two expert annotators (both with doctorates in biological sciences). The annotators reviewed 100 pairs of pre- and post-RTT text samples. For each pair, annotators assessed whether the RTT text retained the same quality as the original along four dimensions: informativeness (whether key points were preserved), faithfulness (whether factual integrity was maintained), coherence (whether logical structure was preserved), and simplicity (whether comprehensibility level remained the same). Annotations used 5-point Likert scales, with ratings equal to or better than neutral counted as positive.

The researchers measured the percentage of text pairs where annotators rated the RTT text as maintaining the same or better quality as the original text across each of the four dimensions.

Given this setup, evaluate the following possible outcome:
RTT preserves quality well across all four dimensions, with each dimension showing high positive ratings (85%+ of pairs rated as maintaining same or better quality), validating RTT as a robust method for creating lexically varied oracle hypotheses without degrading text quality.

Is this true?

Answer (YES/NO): NO